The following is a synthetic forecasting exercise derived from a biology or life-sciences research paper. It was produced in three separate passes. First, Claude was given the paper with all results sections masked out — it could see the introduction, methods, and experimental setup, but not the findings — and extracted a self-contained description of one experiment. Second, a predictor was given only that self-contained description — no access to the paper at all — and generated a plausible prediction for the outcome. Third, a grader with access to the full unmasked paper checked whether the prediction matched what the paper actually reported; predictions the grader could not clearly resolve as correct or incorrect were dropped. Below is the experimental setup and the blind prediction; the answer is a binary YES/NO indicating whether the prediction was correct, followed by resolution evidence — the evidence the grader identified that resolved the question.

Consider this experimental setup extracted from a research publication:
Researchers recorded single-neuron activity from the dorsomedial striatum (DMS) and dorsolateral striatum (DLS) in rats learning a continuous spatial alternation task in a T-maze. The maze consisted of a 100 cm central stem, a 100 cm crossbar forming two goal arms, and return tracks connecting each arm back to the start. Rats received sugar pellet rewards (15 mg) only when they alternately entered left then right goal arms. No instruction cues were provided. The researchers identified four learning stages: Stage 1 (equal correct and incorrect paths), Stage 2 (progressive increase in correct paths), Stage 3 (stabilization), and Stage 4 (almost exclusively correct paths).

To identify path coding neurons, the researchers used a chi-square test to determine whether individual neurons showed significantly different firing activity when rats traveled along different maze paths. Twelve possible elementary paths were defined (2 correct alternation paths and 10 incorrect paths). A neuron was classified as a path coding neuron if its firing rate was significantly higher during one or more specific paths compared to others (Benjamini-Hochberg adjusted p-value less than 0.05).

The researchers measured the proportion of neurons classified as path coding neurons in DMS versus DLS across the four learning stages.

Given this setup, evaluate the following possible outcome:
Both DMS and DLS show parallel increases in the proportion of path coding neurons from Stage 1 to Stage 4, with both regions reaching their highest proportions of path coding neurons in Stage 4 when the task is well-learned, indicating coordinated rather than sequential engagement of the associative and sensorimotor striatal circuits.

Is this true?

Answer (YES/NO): NO